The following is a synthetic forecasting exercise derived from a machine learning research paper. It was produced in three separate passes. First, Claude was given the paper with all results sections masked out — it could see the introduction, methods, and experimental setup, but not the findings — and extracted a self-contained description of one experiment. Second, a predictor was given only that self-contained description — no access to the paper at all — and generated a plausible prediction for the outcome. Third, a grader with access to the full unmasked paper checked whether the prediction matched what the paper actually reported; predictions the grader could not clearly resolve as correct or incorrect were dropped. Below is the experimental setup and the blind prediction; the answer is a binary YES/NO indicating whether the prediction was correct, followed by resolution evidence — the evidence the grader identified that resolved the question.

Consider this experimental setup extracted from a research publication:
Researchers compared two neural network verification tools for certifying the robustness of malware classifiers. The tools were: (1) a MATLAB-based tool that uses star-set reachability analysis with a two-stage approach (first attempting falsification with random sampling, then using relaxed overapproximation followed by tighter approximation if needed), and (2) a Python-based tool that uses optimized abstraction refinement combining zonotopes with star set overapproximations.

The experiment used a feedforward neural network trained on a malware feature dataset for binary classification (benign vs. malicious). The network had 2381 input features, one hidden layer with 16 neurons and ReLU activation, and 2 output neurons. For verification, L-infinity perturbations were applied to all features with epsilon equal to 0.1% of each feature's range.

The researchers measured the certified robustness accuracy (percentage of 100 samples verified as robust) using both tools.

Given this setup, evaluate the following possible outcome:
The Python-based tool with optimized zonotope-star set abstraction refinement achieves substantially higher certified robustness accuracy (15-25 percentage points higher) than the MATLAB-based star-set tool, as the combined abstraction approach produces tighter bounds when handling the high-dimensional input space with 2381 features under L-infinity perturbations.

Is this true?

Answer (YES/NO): NO